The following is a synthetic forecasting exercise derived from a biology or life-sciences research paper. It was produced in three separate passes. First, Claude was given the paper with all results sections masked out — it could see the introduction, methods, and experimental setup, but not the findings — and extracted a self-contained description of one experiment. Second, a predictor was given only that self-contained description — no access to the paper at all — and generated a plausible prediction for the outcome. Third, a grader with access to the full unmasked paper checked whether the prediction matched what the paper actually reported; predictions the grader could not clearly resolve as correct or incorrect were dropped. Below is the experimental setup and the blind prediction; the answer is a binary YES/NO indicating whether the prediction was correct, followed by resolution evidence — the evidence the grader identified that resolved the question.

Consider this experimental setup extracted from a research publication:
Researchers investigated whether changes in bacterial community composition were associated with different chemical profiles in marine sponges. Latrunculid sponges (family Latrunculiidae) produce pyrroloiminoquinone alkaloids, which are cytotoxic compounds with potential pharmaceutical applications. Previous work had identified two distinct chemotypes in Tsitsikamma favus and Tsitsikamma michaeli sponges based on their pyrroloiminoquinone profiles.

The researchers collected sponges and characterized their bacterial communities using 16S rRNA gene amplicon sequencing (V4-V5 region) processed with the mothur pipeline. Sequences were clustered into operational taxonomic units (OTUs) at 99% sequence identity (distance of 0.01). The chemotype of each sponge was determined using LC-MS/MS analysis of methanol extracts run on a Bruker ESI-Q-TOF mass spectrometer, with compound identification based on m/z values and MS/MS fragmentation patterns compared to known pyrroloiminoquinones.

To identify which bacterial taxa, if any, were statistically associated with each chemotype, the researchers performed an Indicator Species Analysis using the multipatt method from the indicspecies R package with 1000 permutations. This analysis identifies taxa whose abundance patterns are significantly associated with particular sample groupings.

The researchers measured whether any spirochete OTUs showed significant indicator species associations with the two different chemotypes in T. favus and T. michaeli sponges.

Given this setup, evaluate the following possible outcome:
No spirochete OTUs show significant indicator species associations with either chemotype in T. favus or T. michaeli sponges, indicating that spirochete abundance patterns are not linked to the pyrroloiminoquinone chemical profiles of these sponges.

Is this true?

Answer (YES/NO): NO